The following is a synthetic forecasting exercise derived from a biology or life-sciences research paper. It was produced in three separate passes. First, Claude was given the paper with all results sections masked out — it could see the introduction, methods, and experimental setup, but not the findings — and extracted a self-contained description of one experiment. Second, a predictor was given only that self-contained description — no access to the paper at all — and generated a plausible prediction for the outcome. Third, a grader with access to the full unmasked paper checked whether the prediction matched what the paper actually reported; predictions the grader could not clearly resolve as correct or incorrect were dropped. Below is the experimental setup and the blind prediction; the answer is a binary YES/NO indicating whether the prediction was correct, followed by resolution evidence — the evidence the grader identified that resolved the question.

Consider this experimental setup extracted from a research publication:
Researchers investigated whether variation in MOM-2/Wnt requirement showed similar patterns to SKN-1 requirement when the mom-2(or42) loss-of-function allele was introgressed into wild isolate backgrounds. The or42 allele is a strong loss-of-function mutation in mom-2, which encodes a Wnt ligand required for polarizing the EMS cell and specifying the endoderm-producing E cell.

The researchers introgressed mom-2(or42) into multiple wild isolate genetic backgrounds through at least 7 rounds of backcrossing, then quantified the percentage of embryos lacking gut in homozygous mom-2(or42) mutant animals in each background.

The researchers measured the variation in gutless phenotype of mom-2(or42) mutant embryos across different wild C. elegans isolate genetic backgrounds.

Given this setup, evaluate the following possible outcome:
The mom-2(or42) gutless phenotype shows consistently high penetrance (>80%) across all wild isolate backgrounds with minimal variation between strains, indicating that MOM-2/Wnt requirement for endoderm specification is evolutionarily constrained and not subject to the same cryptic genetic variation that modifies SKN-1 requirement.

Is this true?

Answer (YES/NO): NO